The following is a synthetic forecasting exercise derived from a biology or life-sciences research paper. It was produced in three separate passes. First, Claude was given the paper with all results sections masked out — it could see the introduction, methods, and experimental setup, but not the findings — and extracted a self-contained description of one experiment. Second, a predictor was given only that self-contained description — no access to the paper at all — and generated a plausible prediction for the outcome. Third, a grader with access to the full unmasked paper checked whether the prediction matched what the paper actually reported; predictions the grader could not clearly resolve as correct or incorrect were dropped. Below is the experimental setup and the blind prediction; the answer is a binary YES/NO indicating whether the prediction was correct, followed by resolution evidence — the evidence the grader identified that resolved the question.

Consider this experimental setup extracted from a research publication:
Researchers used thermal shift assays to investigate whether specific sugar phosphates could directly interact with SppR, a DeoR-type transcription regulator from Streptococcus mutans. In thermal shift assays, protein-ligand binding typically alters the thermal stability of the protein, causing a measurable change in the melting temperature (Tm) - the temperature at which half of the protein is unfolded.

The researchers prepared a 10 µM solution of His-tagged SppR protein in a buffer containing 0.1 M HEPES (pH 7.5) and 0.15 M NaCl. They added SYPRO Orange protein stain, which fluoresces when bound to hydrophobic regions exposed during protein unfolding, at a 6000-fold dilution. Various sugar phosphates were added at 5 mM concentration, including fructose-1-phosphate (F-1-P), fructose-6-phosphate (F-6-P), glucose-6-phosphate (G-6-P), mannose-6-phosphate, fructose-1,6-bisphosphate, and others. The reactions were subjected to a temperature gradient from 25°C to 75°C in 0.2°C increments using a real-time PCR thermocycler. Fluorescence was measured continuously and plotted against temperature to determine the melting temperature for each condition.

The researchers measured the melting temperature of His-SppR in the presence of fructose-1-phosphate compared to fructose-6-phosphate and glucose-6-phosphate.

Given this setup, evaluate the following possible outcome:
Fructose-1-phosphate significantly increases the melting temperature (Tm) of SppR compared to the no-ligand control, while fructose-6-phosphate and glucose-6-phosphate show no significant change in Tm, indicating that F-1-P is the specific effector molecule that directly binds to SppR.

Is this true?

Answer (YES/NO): NO